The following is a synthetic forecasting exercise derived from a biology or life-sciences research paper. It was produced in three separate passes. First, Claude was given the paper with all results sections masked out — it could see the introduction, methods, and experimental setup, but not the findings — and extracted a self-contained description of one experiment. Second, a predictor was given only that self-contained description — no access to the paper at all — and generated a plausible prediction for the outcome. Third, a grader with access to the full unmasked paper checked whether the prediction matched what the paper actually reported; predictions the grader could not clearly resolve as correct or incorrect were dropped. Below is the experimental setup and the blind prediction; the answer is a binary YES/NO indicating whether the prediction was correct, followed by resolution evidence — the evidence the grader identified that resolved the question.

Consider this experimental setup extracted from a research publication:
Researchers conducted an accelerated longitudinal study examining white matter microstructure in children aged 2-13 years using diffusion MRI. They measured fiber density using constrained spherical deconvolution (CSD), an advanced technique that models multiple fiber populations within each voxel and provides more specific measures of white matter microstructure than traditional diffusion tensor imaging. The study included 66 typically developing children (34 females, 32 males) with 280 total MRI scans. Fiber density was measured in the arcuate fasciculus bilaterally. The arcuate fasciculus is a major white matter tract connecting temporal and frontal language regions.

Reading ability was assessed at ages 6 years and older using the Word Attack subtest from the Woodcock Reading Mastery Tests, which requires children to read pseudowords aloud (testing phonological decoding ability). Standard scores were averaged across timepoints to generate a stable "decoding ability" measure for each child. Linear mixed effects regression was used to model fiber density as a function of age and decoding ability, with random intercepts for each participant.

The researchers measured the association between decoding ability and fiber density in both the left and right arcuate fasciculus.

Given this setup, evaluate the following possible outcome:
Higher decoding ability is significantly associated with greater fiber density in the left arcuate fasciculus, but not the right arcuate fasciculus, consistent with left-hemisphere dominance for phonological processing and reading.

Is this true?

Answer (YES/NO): YES